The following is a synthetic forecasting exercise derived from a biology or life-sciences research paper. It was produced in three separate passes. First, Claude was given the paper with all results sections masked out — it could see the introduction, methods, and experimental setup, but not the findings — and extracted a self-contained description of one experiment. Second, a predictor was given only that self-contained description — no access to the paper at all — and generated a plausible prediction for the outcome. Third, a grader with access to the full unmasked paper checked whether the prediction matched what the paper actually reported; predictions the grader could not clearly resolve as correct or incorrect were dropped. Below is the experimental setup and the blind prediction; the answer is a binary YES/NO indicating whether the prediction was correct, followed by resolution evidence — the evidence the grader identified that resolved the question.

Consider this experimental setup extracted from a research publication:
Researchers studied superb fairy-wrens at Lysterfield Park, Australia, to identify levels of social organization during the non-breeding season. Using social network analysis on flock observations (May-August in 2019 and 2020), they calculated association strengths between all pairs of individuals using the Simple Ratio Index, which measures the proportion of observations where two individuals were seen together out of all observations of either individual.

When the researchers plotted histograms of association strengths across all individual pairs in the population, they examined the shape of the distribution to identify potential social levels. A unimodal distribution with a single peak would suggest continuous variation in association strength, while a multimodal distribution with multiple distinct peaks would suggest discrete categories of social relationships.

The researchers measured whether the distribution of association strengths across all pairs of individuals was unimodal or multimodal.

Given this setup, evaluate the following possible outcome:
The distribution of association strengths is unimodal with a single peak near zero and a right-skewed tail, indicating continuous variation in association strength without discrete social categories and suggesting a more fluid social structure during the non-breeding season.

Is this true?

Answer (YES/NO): NO